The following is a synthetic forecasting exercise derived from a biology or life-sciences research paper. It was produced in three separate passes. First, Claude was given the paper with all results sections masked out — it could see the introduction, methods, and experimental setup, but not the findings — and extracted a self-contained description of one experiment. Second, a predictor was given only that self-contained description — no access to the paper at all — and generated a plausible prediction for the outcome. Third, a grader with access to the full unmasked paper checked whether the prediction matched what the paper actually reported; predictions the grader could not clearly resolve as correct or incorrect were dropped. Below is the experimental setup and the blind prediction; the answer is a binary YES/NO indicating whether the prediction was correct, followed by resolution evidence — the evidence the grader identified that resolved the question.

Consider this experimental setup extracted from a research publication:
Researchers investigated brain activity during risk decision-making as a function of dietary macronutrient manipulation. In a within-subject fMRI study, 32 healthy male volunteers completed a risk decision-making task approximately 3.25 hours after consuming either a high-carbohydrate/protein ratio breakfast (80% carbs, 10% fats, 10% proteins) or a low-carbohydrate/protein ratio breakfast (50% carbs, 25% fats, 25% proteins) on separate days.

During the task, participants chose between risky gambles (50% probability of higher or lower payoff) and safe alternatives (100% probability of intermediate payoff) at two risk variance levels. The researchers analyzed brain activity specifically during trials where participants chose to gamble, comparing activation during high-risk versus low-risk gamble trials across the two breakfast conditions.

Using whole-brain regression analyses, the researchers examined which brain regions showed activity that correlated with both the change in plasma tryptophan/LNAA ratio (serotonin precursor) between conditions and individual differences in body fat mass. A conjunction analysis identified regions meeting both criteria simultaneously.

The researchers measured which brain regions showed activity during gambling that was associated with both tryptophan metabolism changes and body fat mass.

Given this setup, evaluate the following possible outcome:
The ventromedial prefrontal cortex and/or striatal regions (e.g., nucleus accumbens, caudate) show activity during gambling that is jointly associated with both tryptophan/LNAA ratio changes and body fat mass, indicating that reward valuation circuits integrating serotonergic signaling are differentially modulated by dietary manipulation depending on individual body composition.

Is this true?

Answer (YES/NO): NO